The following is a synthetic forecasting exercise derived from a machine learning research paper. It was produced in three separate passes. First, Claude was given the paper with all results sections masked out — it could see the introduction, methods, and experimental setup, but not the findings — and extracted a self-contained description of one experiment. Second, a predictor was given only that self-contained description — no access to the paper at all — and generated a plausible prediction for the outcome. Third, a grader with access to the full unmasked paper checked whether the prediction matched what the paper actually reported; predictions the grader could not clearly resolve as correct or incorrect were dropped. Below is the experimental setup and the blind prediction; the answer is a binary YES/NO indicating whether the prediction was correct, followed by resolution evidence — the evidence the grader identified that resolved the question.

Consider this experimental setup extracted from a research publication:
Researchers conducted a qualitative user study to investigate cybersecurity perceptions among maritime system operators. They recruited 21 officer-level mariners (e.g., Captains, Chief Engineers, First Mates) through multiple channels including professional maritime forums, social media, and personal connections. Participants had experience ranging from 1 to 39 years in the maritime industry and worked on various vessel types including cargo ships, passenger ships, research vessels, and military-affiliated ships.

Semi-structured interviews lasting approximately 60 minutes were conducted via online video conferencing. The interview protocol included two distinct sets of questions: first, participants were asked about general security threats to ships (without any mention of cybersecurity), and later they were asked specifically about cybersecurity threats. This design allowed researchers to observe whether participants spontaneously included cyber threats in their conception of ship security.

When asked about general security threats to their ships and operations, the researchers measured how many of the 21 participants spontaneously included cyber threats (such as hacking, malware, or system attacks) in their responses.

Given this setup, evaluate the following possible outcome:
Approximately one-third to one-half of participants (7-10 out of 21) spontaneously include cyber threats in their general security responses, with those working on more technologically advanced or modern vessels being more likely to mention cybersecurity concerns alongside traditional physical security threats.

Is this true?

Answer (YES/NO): NO